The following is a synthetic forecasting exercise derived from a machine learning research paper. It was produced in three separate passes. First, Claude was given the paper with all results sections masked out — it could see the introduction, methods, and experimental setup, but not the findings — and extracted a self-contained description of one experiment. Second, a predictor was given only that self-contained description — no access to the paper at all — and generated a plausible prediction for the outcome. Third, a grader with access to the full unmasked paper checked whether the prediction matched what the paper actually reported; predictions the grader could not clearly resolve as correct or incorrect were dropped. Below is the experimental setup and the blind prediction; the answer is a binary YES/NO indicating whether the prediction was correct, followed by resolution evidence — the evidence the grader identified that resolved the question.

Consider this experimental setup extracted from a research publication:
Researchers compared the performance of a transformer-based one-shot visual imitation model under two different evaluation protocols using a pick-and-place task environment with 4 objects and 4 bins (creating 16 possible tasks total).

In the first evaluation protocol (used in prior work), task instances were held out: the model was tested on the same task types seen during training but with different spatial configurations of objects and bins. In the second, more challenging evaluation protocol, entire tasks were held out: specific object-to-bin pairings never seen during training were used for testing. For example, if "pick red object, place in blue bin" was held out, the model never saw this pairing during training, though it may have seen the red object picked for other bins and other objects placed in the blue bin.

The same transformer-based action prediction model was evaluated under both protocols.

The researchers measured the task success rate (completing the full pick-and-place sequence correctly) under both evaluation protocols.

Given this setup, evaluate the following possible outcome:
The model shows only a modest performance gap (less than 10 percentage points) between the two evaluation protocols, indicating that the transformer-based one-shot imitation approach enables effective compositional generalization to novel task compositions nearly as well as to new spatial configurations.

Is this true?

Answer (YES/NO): NO